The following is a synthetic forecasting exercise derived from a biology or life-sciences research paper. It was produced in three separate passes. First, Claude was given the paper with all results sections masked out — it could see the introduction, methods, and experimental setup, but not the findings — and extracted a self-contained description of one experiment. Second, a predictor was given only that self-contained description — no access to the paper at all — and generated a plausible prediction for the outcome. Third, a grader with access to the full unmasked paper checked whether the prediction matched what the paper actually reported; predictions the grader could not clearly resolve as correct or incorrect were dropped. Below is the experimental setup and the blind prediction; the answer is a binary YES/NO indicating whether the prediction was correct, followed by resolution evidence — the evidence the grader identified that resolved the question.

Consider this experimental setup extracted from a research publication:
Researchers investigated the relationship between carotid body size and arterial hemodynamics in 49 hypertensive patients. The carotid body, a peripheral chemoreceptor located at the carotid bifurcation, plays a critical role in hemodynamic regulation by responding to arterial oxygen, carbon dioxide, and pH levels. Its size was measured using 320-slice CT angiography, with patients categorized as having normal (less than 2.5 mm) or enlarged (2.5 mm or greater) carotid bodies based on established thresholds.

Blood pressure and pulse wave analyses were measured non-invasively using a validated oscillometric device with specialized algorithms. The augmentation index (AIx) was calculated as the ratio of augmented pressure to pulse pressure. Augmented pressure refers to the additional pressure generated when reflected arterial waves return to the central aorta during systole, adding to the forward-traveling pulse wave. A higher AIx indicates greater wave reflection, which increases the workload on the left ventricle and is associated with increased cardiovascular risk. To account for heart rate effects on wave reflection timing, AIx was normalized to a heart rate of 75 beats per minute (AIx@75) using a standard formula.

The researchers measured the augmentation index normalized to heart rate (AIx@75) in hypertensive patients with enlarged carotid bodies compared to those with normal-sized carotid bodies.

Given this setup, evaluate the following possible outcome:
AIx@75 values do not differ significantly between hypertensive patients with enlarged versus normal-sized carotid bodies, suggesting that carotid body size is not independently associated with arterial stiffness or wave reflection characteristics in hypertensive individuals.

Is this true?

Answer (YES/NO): NO